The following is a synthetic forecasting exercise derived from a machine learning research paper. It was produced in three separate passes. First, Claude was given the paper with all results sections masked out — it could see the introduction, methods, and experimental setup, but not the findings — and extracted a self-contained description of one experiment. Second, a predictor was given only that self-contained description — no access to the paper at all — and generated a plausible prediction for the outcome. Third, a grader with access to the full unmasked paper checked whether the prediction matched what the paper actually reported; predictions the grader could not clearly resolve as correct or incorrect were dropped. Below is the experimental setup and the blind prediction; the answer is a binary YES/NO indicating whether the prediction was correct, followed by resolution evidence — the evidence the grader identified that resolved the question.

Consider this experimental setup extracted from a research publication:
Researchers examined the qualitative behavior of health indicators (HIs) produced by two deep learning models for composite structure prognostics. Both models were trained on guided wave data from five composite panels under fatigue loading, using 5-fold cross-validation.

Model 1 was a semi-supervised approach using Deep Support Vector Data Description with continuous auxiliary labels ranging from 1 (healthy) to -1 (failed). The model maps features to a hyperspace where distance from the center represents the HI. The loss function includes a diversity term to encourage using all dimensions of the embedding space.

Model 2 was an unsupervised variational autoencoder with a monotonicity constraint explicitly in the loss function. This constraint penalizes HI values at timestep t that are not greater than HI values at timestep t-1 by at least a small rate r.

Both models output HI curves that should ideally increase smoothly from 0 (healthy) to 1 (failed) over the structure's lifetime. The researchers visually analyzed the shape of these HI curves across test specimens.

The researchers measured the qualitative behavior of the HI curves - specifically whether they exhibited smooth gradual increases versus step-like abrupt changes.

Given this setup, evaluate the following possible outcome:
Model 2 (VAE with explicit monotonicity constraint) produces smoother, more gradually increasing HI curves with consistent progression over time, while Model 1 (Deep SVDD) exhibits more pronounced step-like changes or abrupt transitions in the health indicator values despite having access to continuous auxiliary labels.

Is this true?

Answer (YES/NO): YES